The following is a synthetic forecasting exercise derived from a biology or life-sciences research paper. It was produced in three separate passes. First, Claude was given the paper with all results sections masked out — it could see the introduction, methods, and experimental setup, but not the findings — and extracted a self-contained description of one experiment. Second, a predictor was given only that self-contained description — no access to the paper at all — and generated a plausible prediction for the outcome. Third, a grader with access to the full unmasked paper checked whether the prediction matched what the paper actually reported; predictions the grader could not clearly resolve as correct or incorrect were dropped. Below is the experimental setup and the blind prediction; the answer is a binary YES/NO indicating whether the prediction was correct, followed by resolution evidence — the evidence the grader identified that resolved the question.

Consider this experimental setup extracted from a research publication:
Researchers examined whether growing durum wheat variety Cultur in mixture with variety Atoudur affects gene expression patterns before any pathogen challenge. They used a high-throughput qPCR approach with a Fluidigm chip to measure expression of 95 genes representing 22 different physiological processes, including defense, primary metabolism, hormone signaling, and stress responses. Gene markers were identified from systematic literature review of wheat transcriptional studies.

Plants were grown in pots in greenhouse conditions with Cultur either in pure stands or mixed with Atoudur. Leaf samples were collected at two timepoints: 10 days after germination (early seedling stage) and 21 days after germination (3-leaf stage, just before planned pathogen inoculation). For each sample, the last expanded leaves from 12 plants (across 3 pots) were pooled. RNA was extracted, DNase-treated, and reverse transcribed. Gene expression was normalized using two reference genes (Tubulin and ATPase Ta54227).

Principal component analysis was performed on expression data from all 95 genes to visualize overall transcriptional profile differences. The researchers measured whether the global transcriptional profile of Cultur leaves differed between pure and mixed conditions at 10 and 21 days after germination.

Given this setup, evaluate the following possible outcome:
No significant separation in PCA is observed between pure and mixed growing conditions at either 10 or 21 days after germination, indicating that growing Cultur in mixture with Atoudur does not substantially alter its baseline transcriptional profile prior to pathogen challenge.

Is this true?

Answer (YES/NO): NO